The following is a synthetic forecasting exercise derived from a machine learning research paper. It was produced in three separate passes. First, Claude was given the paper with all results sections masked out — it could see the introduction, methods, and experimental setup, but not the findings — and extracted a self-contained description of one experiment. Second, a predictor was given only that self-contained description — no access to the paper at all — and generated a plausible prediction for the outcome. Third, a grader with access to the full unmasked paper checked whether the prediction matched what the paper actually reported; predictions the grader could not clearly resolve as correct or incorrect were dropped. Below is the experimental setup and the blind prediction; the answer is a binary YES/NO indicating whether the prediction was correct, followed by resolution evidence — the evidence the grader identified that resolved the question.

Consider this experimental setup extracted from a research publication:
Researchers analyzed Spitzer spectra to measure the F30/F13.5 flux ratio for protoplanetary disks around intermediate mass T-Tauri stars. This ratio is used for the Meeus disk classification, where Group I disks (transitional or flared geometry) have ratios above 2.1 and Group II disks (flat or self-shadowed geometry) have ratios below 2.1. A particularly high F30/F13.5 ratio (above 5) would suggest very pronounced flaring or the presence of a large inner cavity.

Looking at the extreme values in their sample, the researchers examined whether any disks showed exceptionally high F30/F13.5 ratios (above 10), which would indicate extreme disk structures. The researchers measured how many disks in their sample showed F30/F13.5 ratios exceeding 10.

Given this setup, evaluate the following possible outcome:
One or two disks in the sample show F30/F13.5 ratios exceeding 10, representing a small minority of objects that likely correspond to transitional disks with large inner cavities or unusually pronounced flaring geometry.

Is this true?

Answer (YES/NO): NO